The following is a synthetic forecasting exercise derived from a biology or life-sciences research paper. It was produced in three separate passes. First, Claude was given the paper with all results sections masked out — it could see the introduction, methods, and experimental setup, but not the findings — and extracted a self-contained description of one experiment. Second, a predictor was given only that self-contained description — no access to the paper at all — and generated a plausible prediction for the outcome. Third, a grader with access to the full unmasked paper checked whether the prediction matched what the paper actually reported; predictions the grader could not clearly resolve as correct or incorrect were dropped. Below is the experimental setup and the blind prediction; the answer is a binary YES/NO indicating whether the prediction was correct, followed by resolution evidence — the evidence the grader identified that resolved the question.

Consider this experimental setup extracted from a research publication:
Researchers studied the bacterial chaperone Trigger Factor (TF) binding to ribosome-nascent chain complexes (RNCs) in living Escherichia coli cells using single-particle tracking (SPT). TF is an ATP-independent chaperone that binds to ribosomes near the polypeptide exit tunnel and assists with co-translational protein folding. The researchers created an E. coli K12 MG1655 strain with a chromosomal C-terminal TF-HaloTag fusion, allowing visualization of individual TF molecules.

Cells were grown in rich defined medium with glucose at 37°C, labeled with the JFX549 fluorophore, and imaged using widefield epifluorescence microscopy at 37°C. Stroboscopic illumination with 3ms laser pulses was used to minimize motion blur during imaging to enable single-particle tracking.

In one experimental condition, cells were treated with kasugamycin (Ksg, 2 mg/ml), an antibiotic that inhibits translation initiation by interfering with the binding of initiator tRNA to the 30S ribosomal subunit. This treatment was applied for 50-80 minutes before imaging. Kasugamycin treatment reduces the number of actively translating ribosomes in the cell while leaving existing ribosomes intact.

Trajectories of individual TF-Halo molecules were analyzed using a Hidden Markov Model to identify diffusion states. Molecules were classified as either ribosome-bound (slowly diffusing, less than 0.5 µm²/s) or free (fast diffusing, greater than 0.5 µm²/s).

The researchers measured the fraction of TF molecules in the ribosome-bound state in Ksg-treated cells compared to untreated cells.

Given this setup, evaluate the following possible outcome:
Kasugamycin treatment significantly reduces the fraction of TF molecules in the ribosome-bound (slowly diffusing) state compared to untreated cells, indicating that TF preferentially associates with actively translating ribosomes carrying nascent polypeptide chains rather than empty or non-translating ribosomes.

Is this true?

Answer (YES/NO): YES